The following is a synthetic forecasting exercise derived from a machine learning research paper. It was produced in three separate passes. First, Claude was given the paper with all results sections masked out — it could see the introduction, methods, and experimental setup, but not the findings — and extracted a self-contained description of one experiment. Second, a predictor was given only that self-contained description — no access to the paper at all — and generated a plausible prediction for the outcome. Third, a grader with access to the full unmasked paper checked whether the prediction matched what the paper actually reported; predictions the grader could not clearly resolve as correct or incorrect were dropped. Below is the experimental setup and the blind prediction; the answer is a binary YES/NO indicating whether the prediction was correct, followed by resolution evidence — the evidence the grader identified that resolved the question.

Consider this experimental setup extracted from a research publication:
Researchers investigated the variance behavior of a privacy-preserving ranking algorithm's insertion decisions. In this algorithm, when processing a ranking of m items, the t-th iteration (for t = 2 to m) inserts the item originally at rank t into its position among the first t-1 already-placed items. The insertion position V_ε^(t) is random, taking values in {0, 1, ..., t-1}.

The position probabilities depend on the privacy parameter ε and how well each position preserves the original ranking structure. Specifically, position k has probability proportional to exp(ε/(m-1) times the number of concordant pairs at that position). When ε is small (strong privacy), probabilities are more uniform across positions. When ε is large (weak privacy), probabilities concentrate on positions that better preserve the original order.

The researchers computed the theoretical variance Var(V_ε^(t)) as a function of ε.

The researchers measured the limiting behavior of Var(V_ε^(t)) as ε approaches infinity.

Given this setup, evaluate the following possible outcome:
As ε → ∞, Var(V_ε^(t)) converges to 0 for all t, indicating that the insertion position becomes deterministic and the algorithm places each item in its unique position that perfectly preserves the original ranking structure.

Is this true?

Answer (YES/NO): YES